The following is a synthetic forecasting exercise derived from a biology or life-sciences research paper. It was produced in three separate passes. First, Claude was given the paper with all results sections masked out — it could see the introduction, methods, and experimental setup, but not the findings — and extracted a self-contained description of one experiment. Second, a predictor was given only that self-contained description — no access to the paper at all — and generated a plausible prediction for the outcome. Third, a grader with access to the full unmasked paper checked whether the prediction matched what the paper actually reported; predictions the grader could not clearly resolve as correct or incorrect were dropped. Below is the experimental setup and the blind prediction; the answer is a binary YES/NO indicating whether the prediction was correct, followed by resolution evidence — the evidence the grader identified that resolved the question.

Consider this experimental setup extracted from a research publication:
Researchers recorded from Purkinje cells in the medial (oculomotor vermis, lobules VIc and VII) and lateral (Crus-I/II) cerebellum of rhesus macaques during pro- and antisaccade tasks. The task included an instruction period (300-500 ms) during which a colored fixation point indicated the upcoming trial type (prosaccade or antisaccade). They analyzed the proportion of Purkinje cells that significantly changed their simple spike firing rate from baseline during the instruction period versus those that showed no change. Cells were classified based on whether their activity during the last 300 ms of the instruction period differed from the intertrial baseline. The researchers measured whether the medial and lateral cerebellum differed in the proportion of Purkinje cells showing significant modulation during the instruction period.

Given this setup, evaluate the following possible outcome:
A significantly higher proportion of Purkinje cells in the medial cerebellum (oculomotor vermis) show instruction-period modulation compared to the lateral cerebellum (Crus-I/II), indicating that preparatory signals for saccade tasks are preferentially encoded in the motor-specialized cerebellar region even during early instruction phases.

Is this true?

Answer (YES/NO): NO